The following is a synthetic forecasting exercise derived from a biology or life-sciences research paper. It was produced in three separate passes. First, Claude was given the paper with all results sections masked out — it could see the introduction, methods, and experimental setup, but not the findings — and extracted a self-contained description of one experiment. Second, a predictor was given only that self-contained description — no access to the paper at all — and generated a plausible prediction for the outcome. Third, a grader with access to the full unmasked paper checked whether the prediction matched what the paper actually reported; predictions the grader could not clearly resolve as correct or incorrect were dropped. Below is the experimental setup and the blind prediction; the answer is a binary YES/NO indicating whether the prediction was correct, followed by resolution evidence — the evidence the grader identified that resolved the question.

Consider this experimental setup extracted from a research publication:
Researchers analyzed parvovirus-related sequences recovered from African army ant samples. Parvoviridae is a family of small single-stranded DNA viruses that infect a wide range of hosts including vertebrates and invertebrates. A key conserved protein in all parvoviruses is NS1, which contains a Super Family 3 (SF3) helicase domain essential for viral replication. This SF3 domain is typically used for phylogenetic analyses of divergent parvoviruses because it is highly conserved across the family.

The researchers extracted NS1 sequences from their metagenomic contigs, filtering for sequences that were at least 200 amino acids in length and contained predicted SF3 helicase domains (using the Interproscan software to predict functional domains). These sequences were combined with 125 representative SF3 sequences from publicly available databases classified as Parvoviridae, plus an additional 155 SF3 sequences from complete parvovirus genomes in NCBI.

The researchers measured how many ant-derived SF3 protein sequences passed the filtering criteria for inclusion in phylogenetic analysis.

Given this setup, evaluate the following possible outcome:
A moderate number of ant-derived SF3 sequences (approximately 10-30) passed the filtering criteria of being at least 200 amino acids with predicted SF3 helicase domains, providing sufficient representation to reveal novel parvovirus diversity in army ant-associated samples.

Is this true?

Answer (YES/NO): NO